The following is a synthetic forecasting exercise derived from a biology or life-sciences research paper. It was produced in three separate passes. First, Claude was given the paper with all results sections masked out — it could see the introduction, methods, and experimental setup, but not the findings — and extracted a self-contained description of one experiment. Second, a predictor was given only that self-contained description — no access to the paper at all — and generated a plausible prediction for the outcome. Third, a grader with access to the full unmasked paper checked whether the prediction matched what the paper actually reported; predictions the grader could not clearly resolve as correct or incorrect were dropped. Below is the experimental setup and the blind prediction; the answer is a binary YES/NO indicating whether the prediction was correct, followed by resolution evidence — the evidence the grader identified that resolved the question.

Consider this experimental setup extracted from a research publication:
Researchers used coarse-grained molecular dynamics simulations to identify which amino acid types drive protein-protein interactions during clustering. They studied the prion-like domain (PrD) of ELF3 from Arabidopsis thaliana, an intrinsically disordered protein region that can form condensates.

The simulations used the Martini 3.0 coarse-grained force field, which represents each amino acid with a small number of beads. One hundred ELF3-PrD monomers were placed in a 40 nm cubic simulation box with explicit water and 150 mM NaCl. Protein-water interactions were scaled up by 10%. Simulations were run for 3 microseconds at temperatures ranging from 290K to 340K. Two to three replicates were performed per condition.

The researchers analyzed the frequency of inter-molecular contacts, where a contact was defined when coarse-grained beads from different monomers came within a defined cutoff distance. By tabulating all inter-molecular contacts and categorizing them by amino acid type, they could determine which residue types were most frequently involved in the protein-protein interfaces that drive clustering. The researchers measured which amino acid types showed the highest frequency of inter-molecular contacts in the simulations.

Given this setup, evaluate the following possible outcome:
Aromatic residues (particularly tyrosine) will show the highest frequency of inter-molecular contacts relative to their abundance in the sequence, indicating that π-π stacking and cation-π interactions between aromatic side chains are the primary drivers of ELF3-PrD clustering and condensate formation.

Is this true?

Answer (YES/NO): NO